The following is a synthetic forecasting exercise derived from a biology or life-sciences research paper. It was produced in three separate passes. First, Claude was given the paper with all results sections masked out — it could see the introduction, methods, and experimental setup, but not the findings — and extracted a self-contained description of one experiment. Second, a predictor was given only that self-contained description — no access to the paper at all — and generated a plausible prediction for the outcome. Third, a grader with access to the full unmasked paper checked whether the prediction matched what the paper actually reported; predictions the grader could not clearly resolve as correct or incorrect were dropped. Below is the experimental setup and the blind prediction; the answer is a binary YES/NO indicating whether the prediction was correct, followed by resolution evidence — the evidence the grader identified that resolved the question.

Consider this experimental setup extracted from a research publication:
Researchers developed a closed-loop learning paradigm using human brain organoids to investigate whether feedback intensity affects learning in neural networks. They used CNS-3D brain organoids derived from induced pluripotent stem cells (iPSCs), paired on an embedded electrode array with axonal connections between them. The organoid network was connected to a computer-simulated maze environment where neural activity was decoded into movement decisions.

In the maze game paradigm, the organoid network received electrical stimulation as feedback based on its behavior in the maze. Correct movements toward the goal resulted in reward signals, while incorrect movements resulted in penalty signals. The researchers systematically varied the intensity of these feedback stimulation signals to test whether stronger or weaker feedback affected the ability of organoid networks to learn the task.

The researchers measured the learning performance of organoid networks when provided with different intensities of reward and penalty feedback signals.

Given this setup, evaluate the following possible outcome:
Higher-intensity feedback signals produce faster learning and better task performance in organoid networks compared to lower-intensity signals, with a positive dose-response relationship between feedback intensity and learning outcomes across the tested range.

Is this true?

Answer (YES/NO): YES